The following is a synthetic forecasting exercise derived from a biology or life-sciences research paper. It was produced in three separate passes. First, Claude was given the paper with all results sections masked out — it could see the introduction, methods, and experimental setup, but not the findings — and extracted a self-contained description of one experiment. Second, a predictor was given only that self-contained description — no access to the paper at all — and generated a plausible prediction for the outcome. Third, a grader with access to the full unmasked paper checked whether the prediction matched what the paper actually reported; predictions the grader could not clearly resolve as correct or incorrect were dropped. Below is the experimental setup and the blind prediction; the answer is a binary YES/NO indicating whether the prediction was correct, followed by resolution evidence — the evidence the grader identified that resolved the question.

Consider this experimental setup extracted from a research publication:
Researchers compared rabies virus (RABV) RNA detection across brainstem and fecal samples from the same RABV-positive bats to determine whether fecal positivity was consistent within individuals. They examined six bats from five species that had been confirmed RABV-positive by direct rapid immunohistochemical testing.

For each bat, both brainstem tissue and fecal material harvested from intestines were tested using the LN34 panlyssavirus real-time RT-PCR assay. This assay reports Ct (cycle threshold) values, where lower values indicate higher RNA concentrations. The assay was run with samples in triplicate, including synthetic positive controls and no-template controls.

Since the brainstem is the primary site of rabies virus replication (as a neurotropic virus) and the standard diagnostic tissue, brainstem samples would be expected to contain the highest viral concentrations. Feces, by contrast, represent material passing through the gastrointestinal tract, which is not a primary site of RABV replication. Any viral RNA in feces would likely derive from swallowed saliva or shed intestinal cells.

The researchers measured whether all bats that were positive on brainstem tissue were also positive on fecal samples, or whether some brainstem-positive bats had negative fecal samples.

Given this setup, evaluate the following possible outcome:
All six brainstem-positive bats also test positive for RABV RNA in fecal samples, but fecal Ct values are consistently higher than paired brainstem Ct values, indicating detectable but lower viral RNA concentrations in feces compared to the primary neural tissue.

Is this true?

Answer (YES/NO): NO